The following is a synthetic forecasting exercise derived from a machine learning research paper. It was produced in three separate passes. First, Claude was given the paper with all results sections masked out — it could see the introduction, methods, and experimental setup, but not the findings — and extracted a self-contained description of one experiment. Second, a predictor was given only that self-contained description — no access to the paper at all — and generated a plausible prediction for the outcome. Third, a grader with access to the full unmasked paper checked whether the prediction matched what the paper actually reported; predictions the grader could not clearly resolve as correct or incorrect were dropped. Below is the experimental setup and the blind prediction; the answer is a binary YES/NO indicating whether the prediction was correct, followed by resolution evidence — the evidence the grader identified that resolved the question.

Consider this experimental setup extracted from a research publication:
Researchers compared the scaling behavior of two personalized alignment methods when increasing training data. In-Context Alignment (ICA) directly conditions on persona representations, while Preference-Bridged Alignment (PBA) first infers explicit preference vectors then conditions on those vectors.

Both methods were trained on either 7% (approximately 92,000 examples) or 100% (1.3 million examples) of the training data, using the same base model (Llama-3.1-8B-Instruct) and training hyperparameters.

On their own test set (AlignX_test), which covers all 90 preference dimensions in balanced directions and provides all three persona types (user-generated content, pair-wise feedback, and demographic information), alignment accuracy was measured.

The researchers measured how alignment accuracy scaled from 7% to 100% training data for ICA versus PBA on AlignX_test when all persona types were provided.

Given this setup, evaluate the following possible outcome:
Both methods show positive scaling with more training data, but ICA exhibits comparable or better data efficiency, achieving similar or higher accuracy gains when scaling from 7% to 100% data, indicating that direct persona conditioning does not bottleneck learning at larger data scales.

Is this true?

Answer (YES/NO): NO